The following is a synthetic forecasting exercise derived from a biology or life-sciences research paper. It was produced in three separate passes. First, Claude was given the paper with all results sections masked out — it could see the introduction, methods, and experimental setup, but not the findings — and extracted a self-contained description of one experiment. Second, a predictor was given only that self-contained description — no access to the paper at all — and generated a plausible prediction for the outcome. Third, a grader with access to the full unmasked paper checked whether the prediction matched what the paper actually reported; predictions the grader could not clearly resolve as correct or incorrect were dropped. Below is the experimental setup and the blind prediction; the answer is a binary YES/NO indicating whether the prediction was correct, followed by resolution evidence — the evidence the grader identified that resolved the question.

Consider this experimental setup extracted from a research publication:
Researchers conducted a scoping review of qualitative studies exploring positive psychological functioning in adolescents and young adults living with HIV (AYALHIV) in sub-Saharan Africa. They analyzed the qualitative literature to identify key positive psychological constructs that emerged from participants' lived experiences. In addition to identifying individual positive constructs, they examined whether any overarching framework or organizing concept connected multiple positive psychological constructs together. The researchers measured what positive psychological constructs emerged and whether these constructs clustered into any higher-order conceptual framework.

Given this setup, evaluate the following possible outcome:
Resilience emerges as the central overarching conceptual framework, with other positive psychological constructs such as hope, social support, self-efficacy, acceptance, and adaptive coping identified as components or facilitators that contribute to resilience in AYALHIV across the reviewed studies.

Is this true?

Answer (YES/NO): NO